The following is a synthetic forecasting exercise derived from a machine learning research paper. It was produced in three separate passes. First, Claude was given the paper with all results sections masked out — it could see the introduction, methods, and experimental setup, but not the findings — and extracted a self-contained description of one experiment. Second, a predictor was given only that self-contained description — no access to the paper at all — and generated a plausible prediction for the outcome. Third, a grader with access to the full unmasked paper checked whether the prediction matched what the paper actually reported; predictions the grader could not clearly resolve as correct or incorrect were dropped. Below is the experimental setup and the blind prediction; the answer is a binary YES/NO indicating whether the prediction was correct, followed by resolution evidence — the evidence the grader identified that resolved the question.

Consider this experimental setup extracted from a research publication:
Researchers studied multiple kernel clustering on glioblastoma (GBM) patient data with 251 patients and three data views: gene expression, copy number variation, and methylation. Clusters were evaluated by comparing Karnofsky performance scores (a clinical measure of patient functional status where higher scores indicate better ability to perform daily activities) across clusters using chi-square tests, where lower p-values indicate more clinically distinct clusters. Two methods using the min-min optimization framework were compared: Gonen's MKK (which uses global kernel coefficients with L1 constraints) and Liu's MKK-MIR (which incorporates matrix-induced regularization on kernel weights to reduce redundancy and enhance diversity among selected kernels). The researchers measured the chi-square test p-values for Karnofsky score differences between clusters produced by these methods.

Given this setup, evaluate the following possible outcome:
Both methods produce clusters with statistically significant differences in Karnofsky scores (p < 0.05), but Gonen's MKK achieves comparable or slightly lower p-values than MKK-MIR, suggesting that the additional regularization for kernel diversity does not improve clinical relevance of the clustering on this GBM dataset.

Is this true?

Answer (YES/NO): NO